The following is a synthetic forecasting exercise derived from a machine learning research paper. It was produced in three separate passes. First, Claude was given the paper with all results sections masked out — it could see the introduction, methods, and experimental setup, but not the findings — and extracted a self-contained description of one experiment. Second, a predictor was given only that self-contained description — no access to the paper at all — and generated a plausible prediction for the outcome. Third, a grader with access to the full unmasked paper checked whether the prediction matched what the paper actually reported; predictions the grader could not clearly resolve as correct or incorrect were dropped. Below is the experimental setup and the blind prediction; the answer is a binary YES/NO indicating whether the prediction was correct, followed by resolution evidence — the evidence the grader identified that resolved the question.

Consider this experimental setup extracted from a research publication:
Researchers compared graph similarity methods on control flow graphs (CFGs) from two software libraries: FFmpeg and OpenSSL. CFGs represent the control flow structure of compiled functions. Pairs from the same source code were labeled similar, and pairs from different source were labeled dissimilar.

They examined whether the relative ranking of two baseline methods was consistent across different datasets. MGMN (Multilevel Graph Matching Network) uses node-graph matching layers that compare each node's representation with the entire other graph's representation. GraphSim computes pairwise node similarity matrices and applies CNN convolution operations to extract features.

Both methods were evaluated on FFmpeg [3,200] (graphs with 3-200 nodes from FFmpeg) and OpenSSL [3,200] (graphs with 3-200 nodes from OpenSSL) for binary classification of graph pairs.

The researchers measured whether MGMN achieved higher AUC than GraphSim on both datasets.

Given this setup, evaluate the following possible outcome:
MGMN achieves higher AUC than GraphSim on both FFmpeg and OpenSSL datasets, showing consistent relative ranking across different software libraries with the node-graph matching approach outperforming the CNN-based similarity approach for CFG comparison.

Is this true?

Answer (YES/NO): YES